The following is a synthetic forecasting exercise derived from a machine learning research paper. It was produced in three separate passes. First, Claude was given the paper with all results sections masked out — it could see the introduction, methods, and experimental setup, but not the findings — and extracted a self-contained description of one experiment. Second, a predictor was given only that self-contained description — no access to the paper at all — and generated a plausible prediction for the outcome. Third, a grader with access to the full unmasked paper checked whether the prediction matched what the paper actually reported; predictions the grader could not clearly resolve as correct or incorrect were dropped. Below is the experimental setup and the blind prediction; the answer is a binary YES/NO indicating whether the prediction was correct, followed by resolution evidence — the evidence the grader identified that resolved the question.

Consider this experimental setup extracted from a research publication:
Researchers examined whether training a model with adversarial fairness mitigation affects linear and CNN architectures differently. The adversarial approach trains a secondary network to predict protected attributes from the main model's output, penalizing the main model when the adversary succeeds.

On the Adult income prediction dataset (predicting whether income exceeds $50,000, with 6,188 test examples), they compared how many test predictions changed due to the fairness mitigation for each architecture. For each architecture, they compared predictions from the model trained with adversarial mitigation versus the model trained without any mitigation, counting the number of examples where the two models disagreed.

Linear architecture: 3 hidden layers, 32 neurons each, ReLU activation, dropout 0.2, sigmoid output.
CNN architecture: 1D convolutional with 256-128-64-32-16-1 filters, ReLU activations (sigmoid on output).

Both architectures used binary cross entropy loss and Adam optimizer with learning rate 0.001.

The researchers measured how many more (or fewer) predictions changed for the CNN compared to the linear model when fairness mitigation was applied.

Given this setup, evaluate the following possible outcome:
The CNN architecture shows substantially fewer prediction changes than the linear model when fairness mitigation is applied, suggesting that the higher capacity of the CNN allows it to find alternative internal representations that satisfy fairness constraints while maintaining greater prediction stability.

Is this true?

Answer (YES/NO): NO